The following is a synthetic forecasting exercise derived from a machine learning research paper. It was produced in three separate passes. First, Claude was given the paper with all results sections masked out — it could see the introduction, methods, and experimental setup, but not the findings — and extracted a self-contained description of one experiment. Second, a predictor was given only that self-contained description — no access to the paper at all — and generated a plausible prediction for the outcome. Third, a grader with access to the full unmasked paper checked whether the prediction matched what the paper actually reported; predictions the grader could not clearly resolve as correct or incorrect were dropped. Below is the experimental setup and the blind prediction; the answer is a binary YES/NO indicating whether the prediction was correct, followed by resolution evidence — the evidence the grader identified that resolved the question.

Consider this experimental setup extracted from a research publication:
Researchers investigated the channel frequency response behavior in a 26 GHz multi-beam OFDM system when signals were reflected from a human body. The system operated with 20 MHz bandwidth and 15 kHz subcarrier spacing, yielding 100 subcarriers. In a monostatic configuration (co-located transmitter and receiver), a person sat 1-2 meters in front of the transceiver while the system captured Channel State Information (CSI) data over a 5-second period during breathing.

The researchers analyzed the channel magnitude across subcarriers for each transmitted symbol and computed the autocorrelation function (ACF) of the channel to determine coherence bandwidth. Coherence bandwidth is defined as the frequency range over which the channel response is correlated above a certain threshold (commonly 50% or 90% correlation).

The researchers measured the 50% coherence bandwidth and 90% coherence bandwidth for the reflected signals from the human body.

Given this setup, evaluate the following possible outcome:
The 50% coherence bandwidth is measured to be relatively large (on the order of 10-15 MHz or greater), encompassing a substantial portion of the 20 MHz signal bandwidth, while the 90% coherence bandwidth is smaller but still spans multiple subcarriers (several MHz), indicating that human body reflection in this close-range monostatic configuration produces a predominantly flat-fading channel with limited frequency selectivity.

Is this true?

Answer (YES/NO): NO